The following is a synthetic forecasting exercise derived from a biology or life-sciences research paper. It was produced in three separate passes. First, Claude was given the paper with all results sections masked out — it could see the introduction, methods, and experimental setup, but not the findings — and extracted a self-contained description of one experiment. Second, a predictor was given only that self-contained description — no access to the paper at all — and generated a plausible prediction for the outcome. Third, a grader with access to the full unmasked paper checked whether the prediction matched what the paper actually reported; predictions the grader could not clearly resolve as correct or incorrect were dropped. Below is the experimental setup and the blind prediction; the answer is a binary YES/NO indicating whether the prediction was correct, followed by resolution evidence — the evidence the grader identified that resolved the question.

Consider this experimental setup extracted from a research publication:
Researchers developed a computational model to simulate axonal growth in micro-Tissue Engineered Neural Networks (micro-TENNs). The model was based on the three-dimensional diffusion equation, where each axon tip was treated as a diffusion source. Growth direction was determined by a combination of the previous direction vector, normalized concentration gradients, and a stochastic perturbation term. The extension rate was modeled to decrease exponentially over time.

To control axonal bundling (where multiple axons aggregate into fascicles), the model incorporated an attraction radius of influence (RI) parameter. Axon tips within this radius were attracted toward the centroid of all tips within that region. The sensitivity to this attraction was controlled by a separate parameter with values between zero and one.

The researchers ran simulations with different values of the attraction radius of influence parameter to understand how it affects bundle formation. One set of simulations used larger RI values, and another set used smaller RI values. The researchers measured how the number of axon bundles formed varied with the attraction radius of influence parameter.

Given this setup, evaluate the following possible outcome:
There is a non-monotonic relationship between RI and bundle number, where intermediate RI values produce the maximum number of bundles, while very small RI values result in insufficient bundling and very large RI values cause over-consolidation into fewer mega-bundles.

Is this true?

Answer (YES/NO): NO